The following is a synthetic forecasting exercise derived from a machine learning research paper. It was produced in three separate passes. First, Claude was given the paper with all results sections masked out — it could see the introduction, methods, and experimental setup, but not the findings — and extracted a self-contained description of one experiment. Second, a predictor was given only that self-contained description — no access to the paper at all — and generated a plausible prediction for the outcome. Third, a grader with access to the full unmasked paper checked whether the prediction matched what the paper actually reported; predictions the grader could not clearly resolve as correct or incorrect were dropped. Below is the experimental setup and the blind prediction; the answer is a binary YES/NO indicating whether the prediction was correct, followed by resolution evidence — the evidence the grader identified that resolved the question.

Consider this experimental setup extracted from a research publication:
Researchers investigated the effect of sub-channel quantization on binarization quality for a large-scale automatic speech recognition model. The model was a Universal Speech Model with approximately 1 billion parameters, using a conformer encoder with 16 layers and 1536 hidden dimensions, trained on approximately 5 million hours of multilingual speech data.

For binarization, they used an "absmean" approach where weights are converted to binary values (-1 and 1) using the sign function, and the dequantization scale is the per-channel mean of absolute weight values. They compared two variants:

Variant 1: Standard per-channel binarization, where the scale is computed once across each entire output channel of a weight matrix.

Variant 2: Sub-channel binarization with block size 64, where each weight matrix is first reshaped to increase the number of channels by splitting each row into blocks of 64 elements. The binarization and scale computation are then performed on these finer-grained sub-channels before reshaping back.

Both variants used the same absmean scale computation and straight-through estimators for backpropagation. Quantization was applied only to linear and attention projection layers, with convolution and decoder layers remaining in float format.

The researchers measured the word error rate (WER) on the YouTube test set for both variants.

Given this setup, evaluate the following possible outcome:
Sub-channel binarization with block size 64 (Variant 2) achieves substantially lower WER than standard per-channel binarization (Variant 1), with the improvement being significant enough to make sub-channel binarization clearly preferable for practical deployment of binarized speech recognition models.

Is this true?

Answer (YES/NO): NO